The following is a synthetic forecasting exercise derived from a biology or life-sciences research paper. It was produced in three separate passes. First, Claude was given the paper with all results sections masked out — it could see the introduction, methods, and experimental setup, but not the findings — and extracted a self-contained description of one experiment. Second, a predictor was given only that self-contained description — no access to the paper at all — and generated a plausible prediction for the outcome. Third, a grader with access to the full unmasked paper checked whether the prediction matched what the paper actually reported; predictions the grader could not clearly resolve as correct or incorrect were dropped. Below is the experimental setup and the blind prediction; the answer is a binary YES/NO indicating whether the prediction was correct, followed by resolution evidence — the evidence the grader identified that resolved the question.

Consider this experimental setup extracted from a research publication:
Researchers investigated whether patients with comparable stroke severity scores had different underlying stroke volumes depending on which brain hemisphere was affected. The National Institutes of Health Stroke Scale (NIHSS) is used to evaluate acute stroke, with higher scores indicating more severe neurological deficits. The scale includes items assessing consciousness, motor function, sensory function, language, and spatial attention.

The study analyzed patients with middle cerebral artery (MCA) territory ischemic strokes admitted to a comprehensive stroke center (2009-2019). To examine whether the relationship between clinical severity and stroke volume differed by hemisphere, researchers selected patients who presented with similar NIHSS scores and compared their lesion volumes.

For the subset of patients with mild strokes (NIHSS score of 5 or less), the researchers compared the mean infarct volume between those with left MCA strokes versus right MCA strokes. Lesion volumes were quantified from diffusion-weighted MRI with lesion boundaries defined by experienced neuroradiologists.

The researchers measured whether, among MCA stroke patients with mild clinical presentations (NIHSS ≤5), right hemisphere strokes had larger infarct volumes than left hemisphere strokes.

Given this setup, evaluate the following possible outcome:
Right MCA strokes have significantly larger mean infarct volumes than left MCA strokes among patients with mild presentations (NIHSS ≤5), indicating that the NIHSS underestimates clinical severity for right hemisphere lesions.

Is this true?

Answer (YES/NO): NO